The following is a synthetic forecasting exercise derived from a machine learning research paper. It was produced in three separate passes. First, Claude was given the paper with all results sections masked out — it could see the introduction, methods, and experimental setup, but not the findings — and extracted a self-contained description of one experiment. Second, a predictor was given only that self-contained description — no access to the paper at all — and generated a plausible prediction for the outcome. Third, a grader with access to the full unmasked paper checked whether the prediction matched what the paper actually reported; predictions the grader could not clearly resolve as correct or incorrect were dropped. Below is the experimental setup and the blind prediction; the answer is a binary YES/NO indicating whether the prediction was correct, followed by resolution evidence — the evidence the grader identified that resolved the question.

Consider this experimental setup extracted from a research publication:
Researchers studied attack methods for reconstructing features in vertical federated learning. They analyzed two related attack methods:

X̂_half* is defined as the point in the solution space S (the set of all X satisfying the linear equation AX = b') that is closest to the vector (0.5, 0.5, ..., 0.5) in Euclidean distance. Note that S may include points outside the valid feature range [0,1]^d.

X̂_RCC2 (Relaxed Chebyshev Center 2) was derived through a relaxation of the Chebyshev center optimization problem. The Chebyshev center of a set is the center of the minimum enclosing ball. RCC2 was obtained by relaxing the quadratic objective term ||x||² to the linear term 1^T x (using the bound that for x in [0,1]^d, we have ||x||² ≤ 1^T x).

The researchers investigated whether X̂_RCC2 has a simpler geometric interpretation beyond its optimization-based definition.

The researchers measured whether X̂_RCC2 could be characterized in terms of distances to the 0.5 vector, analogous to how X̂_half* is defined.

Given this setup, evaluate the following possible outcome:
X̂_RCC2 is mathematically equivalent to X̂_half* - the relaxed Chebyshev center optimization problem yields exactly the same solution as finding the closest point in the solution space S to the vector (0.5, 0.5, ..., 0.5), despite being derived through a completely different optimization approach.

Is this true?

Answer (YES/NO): NO